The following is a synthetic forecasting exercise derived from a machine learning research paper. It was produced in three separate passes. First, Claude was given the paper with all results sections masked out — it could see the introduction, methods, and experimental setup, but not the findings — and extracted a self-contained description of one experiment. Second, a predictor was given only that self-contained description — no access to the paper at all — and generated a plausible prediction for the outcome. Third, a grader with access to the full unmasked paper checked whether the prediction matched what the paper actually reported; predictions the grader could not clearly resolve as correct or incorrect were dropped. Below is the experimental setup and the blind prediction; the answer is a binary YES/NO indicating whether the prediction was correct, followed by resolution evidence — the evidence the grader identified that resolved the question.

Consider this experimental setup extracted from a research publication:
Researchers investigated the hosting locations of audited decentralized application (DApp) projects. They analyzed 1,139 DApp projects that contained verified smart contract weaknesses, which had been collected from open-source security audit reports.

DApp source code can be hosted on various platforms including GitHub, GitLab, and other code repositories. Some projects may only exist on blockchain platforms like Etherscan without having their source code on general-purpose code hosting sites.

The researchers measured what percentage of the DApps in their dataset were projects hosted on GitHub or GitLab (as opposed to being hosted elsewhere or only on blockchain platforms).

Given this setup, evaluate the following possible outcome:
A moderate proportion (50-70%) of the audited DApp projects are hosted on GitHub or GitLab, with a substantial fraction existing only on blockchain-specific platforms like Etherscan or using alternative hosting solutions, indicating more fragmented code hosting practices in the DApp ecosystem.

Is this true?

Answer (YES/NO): NO